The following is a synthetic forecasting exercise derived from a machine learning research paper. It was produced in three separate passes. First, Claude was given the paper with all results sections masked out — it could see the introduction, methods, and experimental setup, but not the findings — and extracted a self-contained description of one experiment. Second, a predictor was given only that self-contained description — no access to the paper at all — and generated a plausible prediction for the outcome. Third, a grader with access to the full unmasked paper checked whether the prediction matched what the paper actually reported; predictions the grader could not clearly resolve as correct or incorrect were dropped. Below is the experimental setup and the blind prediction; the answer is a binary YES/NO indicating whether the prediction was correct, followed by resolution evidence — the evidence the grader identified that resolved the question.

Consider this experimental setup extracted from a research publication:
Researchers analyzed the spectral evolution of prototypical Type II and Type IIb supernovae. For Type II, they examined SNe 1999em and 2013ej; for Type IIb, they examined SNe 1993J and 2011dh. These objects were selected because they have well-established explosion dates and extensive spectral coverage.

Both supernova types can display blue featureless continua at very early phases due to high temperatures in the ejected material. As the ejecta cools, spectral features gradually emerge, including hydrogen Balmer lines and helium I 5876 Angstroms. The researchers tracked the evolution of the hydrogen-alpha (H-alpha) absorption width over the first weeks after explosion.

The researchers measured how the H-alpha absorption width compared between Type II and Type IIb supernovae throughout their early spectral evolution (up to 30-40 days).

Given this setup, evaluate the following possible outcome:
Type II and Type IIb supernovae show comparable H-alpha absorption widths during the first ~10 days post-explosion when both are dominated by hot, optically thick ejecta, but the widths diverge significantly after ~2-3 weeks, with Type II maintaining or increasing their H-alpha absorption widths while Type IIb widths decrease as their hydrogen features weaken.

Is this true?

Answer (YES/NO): NO